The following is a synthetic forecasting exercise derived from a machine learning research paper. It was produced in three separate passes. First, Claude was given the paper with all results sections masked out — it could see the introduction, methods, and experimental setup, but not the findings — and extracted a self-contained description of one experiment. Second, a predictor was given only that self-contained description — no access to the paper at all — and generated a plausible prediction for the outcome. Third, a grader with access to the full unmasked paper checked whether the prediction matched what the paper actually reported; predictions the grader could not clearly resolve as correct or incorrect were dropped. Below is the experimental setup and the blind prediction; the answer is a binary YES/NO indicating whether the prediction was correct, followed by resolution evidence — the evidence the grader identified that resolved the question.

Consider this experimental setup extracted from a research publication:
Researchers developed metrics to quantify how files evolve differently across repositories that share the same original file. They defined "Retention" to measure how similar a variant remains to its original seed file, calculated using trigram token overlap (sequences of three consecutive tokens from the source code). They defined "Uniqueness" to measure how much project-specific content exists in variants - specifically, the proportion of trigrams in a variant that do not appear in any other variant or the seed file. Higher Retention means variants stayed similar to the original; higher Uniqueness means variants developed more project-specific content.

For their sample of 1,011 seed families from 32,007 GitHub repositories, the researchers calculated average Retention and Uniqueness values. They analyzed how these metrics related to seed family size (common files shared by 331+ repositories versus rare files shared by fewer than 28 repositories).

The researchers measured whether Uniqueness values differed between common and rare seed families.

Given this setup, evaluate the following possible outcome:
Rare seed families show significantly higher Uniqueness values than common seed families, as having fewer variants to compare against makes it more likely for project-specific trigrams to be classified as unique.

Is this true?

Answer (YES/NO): NO